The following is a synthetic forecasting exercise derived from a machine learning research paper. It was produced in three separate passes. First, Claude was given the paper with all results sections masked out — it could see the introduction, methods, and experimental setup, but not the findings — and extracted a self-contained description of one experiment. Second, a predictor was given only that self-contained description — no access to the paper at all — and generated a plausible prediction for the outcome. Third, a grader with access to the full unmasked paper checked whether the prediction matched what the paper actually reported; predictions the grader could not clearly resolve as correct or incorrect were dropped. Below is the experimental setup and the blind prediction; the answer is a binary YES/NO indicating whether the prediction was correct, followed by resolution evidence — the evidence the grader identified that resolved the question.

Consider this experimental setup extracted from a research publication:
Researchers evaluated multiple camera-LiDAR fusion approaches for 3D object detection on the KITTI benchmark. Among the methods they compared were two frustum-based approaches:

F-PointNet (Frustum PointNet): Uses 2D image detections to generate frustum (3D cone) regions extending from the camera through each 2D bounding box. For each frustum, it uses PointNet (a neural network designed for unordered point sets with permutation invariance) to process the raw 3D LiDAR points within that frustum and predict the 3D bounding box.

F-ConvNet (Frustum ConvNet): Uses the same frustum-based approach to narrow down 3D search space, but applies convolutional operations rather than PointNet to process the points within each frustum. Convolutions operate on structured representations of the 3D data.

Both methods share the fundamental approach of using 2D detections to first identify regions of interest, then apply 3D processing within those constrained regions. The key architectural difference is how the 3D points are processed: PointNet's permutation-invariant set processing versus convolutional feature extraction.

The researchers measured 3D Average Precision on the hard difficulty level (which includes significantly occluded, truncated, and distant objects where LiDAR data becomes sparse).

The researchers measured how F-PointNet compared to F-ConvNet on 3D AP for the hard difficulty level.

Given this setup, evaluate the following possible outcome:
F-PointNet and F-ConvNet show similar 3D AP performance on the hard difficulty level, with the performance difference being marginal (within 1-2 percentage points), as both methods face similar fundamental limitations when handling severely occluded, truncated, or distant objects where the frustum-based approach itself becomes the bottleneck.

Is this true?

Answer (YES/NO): NO